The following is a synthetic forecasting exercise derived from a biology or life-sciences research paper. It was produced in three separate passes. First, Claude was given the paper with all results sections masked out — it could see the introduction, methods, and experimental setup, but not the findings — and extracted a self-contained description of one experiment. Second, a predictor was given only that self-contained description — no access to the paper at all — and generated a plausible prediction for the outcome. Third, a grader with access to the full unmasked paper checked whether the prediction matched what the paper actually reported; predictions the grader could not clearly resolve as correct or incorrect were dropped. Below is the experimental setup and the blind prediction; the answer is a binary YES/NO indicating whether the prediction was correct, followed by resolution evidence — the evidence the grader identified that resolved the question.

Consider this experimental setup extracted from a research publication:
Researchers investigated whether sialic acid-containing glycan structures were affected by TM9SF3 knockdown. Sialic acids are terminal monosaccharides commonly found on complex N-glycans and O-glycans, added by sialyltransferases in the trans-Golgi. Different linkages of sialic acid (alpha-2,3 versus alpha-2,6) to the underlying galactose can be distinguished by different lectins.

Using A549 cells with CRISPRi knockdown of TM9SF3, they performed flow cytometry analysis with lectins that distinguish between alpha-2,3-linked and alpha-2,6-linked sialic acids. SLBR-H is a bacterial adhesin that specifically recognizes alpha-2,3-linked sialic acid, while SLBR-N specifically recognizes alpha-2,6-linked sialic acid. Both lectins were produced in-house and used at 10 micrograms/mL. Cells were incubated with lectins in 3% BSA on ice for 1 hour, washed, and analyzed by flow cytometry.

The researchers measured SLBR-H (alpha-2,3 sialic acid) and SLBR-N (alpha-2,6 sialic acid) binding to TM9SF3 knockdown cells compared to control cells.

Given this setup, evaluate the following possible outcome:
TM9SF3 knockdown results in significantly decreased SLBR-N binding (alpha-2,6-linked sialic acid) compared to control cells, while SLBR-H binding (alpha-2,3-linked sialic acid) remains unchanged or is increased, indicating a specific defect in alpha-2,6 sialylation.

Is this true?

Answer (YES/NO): NO